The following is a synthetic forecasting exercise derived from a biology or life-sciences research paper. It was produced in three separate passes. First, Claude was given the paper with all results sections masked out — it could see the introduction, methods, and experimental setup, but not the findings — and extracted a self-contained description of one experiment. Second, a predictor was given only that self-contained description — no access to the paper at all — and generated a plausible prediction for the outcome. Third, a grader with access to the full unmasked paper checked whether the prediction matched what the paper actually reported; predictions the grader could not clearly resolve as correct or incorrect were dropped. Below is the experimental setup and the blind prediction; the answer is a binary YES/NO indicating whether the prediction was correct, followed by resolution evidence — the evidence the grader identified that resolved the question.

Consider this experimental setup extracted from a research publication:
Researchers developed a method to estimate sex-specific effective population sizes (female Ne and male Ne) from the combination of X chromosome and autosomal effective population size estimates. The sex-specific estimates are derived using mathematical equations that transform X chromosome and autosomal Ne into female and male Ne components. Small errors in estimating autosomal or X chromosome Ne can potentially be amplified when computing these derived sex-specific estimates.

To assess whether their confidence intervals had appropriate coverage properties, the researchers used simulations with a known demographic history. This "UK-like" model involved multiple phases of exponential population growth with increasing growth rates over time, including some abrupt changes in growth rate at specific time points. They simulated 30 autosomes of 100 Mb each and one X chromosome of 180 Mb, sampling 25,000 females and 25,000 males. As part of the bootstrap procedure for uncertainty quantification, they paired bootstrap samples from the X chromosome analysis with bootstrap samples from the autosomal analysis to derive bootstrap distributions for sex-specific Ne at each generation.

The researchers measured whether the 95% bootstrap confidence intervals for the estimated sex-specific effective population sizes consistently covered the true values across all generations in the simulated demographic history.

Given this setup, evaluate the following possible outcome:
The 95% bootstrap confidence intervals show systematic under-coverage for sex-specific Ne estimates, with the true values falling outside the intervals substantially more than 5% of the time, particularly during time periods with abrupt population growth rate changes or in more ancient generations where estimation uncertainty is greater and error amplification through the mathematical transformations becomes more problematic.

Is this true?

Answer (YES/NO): YES